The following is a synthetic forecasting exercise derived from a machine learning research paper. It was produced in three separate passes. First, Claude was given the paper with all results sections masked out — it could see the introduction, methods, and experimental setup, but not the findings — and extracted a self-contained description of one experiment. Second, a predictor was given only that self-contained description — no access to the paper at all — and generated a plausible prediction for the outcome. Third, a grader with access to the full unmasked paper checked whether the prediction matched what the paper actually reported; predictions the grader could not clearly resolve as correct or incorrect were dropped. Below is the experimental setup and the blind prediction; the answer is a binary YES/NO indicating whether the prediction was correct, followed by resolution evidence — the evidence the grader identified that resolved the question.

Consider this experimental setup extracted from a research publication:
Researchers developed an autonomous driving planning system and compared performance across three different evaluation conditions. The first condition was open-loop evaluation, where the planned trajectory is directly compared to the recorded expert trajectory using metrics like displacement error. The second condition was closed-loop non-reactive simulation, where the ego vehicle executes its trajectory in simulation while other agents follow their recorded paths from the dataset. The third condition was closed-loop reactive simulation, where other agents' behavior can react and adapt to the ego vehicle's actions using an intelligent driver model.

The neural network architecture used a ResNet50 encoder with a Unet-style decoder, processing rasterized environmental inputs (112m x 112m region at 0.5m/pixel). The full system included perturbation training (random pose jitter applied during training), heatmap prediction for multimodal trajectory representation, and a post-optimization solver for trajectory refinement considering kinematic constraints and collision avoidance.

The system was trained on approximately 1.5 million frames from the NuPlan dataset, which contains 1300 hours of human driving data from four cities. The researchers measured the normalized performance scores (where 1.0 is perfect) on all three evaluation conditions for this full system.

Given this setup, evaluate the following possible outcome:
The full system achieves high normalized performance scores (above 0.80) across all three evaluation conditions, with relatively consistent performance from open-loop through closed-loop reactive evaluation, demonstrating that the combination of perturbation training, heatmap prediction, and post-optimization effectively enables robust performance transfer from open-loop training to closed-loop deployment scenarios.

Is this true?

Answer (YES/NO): YES